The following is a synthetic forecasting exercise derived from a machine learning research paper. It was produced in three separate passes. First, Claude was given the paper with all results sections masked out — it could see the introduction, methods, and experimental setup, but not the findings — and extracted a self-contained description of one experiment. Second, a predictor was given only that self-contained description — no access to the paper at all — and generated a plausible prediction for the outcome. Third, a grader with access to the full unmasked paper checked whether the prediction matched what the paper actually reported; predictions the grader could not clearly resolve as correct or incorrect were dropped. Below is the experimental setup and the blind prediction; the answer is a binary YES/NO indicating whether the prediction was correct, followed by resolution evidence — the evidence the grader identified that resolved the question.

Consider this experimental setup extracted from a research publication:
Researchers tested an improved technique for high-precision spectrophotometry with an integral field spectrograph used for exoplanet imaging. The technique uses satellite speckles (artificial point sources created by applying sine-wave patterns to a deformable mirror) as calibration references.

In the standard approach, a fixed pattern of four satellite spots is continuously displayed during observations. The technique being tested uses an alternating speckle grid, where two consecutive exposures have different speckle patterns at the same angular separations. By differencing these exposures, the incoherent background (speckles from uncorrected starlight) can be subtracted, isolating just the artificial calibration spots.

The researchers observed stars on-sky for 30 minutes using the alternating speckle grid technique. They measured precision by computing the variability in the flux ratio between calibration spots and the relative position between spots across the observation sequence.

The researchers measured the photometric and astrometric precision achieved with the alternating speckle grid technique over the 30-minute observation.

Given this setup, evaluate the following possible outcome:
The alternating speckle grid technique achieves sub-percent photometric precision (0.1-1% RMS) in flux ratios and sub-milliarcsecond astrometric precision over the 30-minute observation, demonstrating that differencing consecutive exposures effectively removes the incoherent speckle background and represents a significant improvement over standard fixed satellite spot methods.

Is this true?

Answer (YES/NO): NO